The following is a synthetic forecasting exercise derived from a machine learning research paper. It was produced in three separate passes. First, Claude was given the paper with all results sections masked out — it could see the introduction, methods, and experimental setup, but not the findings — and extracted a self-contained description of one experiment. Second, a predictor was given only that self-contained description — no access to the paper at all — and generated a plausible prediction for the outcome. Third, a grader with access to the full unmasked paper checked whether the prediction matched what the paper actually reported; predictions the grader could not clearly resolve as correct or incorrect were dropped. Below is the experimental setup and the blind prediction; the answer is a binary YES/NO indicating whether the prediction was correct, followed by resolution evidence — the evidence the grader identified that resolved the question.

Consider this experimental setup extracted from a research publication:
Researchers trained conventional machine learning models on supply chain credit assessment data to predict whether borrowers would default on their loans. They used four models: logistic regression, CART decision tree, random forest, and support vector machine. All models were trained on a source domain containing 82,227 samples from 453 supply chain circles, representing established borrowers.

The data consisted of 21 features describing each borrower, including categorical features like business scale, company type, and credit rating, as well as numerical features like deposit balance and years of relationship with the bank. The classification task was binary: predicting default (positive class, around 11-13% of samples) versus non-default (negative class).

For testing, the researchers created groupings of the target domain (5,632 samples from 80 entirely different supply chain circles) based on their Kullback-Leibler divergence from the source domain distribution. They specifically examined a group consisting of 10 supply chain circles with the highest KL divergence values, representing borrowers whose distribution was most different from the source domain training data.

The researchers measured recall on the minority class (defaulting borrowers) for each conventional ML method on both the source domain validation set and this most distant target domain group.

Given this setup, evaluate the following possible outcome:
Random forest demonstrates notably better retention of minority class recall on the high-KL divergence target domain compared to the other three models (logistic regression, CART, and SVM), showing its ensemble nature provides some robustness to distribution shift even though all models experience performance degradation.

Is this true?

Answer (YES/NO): YES